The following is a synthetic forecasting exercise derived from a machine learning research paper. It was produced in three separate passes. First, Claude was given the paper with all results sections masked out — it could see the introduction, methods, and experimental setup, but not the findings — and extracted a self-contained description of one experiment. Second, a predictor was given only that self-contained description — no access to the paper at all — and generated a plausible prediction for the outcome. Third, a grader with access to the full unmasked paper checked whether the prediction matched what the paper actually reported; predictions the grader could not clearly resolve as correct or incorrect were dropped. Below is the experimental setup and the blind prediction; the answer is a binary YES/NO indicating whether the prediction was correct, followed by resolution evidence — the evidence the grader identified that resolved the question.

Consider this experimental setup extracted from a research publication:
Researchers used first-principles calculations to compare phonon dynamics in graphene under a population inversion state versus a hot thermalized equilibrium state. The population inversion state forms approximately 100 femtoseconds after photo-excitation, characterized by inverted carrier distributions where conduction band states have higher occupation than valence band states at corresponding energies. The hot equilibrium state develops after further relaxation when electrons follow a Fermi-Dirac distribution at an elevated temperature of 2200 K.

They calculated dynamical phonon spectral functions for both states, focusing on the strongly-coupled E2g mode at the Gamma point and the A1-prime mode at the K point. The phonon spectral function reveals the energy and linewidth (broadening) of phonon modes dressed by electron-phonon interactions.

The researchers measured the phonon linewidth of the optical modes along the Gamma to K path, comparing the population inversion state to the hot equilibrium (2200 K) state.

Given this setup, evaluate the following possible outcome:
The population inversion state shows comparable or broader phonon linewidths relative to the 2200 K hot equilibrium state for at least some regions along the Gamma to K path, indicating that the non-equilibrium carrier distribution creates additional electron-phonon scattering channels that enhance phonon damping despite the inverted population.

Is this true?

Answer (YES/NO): NO